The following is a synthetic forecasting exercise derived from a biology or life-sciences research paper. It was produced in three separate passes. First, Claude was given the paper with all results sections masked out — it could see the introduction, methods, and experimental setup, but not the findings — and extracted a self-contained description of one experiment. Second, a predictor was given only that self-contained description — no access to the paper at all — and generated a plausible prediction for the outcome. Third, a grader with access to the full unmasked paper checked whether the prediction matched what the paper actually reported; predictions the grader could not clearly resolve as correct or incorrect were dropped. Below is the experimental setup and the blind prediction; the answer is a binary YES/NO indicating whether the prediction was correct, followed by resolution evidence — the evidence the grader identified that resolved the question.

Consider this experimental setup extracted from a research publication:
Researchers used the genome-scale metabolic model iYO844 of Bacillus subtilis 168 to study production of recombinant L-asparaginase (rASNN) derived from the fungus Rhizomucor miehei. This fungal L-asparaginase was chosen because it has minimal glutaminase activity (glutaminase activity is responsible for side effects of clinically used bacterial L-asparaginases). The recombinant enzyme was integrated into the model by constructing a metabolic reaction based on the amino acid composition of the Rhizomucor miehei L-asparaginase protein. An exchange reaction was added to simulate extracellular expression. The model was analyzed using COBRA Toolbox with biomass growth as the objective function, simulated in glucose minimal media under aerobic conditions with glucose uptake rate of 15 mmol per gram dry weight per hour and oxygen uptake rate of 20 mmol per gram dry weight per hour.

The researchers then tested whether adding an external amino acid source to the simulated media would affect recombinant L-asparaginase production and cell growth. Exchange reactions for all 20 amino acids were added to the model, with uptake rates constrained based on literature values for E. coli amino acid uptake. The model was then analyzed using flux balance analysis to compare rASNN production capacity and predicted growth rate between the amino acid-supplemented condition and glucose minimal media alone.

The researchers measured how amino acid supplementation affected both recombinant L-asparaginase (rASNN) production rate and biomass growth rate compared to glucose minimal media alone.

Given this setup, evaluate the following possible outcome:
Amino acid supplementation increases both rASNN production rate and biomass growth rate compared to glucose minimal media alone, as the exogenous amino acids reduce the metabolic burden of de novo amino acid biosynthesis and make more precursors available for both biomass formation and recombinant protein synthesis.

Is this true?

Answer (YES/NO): YES